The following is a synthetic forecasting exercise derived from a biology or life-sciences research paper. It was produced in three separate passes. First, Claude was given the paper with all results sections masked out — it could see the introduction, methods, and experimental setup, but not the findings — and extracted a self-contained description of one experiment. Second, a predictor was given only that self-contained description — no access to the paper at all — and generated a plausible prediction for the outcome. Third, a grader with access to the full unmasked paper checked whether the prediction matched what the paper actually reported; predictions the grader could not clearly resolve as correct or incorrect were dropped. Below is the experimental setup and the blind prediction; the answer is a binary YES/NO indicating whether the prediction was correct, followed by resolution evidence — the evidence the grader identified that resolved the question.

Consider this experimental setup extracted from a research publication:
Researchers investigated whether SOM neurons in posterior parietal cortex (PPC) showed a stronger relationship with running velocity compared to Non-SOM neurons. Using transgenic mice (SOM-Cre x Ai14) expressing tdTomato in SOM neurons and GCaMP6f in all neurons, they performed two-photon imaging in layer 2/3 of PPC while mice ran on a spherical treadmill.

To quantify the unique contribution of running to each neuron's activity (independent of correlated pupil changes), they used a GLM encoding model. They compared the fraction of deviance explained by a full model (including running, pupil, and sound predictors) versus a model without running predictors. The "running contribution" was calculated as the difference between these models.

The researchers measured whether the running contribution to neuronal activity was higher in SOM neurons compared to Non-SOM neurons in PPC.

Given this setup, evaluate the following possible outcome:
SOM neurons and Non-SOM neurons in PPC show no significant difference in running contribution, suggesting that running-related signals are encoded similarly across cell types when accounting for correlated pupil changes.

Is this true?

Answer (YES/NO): NO